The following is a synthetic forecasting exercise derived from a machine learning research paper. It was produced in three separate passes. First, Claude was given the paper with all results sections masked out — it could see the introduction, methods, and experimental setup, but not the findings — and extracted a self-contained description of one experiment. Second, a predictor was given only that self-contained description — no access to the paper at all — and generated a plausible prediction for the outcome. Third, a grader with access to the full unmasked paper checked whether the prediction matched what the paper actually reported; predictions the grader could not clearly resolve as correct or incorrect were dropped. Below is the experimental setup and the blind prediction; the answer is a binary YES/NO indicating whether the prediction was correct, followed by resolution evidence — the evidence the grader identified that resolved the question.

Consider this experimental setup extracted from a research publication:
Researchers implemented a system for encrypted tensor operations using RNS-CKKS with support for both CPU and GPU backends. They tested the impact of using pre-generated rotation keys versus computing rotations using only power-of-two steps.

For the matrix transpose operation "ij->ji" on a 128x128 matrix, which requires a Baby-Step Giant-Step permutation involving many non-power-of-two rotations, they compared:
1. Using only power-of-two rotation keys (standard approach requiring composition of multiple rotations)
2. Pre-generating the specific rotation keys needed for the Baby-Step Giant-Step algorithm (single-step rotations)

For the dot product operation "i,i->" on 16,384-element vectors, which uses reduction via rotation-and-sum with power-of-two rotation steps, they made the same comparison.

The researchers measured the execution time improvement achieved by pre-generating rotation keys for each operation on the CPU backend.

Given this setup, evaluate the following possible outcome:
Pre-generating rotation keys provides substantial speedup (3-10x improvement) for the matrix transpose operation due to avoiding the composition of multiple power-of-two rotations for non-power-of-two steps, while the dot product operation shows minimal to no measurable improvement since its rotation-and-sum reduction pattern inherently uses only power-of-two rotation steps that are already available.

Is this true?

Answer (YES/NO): NO